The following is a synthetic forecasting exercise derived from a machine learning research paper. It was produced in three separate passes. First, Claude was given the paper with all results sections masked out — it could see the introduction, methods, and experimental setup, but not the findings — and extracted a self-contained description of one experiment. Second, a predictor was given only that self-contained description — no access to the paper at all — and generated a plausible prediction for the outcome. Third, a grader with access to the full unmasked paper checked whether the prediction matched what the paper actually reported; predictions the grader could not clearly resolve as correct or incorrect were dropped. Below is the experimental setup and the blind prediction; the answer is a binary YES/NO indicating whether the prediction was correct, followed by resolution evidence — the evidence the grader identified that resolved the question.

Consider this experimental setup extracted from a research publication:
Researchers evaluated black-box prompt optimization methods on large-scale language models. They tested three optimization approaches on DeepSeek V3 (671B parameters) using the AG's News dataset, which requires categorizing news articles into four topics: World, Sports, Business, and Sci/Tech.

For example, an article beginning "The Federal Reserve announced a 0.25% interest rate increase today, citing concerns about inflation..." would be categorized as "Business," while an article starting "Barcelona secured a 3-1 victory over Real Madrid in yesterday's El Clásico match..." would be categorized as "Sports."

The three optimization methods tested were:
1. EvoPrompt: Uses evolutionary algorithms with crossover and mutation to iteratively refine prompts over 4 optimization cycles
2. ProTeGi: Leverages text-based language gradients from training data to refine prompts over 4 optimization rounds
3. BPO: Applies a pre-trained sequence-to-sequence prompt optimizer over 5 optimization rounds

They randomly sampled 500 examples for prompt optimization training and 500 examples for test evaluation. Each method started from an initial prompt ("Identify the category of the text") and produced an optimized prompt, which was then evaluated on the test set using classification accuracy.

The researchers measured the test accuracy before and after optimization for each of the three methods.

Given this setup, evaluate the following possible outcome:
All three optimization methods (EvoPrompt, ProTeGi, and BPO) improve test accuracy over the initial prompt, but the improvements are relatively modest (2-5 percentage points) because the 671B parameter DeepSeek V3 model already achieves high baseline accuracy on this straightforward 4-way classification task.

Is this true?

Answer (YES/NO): NO